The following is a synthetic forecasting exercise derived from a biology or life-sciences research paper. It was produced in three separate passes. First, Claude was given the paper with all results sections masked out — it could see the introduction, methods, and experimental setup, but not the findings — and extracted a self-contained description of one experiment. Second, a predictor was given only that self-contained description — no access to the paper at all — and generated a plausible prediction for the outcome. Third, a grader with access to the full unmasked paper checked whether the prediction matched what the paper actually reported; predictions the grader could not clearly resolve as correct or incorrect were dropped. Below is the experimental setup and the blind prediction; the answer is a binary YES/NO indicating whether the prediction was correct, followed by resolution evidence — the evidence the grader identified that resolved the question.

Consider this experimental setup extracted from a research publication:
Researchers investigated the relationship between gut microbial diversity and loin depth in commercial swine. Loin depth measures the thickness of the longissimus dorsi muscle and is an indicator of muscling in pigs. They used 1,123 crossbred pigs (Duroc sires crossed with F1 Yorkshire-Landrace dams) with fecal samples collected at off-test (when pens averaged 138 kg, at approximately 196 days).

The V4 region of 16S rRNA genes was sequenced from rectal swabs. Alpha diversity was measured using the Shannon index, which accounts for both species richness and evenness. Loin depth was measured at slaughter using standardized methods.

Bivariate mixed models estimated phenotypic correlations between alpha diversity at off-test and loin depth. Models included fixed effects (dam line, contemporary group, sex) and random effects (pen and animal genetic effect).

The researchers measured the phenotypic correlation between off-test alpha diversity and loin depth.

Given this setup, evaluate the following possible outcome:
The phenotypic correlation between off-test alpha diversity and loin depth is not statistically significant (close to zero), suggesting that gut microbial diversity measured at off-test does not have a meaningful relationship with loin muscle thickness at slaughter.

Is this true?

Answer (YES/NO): YES